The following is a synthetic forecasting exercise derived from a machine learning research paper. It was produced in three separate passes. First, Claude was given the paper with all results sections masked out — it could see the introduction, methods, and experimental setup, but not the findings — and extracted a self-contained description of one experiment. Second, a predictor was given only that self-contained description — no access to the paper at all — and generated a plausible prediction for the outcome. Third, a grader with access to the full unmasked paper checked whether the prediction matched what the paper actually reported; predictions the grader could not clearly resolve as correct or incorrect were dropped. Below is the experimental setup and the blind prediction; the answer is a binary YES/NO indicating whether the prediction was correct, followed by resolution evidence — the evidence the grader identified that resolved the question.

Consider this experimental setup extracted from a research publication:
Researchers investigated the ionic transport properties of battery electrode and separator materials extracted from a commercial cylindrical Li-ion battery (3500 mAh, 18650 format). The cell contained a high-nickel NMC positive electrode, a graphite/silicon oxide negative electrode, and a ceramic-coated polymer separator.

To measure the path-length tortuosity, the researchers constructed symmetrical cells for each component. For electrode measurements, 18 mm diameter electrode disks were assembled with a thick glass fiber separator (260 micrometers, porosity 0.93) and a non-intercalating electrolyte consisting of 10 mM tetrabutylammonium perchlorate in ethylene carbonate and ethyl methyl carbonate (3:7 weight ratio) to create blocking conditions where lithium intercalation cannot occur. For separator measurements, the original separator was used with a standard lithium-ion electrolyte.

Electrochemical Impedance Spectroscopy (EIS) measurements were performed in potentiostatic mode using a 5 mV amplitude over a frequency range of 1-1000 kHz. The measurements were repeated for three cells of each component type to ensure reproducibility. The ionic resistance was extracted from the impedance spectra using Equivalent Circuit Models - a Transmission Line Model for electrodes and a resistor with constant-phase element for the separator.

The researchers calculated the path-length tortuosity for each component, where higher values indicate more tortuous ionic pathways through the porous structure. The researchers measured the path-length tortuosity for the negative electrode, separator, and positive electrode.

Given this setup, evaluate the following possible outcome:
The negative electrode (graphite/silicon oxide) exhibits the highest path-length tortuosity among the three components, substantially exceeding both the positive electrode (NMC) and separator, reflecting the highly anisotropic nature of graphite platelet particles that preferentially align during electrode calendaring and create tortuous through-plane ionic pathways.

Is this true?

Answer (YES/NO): NO